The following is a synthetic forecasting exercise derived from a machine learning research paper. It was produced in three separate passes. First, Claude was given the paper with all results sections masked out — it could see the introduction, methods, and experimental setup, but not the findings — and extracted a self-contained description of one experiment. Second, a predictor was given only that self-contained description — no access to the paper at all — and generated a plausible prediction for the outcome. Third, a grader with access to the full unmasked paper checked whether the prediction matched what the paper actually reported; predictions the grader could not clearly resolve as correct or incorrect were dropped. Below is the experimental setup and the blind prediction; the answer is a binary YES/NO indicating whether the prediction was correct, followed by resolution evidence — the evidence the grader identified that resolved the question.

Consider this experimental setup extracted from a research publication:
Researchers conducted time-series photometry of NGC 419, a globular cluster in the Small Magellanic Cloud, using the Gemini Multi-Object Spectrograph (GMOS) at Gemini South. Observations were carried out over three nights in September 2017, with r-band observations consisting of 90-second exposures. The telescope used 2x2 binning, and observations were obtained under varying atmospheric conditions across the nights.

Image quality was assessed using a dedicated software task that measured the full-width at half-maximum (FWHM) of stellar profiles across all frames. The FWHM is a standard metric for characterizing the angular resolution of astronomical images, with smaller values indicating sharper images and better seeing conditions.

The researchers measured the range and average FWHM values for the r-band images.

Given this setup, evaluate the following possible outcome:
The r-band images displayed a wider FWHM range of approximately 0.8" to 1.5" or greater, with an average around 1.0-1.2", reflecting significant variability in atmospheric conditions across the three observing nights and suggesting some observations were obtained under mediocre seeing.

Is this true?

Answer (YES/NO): NO